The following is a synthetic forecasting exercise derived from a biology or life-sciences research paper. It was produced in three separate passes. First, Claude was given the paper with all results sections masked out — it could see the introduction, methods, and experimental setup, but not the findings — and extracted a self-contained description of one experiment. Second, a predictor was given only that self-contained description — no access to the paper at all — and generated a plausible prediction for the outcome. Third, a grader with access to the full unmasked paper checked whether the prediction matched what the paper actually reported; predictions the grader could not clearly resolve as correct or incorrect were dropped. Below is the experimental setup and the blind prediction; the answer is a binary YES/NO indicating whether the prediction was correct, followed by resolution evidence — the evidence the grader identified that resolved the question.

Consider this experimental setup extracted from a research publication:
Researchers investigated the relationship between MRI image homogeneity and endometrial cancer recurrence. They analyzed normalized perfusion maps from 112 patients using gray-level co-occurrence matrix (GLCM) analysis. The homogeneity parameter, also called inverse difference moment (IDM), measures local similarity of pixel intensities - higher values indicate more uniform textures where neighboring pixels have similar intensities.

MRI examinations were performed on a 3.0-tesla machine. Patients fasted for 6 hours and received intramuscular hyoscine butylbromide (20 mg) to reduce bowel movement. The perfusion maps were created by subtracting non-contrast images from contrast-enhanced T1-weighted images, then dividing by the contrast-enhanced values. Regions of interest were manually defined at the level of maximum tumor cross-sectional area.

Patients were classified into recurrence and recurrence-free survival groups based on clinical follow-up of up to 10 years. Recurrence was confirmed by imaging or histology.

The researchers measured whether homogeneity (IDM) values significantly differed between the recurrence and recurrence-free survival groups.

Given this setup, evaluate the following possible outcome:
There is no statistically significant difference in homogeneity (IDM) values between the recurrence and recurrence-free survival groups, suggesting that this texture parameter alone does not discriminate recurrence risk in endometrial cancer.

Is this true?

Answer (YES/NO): NO